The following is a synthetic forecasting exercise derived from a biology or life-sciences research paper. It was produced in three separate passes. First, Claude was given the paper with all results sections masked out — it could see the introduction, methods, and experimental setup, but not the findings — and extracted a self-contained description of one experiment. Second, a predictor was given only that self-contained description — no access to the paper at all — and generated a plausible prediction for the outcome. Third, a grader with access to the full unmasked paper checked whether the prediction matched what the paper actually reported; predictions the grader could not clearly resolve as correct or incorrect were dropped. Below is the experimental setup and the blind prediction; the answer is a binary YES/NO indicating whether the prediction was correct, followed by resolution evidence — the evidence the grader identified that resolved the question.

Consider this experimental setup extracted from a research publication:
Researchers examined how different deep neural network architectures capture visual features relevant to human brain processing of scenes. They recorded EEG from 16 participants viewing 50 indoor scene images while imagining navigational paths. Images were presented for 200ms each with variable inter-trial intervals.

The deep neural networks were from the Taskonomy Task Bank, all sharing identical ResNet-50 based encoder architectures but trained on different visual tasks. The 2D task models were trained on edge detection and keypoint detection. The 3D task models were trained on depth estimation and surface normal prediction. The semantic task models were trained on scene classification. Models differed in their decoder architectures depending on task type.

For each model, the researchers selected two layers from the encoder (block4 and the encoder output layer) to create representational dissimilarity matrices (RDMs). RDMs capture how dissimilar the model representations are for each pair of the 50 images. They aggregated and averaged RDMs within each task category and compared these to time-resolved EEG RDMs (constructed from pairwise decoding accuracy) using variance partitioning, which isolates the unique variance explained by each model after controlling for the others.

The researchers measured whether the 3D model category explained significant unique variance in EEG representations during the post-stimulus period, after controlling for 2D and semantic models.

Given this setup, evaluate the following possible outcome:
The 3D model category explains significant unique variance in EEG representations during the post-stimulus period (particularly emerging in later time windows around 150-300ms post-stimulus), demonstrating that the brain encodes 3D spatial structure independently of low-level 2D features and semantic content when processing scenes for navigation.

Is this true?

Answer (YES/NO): YES